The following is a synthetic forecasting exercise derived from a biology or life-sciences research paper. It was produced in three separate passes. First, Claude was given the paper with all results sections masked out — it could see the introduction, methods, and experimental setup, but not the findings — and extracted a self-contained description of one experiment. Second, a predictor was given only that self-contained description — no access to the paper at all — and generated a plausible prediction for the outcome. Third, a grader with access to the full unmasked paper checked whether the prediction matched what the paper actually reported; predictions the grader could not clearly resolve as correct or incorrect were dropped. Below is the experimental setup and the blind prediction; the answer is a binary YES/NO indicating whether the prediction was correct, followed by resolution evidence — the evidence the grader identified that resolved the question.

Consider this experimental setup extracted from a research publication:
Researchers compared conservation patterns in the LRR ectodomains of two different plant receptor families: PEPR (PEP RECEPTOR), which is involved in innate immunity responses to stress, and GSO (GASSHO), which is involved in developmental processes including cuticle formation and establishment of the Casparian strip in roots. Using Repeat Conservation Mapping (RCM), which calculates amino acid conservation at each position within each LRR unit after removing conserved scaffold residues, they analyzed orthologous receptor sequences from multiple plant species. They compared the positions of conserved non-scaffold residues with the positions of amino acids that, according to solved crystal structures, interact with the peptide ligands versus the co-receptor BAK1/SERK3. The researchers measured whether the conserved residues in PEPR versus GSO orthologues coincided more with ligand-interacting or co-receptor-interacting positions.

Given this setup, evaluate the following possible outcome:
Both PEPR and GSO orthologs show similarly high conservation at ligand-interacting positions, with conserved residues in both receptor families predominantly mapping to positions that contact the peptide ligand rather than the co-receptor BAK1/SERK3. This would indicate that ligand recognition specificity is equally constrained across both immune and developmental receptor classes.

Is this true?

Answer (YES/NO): NO